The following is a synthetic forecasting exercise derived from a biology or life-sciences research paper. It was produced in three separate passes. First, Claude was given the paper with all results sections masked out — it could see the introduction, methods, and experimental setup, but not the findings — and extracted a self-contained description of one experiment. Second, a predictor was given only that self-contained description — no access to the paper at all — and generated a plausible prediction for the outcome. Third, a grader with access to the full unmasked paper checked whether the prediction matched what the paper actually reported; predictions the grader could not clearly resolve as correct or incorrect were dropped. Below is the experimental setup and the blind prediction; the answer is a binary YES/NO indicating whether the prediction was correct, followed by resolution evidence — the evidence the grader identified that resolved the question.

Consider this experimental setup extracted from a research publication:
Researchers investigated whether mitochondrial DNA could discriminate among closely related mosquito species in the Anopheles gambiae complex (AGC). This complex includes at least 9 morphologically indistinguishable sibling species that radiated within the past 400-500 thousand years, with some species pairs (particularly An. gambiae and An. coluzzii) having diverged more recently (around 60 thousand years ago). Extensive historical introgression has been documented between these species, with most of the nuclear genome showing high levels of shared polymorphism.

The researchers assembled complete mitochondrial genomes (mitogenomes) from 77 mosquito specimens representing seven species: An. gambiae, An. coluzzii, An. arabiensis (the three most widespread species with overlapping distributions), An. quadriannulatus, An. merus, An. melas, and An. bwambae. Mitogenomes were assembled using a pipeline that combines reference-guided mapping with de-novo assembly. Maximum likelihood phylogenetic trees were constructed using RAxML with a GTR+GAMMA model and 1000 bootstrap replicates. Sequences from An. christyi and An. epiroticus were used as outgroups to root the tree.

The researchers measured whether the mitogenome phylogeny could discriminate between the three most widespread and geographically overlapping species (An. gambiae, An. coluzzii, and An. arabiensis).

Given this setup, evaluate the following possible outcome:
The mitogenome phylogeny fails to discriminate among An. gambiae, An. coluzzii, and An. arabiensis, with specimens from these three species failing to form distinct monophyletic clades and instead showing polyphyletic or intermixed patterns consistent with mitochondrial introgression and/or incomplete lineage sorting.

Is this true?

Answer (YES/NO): YES